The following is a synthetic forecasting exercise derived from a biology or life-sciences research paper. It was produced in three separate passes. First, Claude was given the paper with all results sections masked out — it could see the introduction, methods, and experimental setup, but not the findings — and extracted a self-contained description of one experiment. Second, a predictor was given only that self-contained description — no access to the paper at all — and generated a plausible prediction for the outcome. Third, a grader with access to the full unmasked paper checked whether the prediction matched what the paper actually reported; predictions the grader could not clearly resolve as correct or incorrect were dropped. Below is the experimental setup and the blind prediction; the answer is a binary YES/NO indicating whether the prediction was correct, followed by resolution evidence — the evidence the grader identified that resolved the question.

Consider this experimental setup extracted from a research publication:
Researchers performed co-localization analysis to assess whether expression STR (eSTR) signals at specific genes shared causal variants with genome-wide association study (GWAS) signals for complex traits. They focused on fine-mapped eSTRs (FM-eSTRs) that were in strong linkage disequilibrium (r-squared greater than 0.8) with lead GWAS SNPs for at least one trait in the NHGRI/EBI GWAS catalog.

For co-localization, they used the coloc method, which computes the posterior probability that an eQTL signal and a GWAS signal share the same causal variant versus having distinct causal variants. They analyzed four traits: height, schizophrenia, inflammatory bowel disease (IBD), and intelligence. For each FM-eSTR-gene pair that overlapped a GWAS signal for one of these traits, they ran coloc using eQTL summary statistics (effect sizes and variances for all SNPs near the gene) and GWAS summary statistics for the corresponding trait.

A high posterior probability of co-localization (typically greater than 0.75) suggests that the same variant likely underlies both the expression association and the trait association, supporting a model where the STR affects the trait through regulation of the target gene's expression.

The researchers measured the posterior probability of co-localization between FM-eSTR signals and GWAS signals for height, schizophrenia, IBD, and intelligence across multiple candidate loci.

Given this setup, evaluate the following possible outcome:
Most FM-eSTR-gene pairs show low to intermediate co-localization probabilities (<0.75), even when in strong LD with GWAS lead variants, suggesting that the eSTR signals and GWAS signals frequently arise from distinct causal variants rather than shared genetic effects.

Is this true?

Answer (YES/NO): NO